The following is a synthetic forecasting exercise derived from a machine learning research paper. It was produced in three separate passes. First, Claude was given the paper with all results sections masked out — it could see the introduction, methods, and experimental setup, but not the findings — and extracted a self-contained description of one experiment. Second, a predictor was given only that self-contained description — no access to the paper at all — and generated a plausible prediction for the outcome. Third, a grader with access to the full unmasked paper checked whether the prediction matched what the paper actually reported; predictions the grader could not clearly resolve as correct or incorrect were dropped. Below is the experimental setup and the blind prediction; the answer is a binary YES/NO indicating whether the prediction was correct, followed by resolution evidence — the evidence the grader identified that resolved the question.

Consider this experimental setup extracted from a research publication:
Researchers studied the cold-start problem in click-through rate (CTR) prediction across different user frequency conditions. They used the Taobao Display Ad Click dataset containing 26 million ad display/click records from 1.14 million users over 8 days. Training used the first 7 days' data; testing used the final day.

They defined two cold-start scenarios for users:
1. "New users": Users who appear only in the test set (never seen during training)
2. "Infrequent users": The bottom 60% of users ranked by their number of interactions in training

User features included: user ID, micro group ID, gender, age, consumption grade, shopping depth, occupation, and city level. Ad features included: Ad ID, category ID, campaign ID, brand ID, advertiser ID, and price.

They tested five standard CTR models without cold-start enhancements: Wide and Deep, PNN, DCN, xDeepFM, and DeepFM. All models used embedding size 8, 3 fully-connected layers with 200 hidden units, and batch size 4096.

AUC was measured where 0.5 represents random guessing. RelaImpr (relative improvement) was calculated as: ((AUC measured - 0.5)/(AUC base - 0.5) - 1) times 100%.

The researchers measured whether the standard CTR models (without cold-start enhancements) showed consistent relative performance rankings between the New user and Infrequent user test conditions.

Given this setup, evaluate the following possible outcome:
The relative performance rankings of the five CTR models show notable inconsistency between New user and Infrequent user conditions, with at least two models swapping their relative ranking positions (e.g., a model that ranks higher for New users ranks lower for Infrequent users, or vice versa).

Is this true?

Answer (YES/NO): YES